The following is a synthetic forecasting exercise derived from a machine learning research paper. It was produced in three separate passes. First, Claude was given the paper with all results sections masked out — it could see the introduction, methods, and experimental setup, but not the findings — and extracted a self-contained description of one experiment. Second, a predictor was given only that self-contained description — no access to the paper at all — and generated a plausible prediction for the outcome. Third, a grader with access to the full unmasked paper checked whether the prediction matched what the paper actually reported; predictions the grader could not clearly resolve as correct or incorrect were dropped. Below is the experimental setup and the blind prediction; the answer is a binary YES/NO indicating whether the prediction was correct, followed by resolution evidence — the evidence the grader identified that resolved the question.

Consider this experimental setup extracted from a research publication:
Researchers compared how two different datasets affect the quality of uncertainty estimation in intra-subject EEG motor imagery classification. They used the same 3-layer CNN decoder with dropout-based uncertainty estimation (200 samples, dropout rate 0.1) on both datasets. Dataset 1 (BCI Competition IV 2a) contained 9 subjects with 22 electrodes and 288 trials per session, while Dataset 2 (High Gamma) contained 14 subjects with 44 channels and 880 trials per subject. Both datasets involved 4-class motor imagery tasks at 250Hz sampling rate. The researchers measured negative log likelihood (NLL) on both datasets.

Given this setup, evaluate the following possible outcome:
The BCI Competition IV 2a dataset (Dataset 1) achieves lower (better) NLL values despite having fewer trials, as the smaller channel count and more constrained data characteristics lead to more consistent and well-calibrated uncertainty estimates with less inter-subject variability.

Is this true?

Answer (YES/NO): NO